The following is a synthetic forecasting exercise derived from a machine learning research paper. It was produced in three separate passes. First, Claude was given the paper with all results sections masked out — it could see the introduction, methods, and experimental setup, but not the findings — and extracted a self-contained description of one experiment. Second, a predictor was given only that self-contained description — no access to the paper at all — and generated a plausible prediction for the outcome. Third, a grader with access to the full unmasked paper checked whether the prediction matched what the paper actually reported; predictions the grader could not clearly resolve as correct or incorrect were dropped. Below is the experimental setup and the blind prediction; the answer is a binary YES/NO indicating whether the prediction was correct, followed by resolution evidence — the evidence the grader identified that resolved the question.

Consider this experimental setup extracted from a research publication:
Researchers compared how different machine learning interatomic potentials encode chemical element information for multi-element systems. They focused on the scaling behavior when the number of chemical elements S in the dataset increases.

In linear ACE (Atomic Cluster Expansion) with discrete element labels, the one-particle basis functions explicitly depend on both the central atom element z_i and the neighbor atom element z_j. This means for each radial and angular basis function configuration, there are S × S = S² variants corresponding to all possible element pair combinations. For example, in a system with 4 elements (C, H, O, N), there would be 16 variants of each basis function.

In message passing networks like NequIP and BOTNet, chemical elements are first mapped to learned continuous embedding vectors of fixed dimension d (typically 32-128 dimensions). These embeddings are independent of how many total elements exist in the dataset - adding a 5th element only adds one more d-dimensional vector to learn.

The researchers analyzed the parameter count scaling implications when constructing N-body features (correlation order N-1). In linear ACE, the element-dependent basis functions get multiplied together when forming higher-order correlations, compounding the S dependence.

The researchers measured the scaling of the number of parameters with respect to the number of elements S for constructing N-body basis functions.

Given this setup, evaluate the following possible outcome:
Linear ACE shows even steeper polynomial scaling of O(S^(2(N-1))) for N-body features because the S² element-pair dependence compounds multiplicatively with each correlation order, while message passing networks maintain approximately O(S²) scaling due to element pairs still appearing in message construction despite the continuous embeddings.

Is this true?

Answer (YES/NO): NO